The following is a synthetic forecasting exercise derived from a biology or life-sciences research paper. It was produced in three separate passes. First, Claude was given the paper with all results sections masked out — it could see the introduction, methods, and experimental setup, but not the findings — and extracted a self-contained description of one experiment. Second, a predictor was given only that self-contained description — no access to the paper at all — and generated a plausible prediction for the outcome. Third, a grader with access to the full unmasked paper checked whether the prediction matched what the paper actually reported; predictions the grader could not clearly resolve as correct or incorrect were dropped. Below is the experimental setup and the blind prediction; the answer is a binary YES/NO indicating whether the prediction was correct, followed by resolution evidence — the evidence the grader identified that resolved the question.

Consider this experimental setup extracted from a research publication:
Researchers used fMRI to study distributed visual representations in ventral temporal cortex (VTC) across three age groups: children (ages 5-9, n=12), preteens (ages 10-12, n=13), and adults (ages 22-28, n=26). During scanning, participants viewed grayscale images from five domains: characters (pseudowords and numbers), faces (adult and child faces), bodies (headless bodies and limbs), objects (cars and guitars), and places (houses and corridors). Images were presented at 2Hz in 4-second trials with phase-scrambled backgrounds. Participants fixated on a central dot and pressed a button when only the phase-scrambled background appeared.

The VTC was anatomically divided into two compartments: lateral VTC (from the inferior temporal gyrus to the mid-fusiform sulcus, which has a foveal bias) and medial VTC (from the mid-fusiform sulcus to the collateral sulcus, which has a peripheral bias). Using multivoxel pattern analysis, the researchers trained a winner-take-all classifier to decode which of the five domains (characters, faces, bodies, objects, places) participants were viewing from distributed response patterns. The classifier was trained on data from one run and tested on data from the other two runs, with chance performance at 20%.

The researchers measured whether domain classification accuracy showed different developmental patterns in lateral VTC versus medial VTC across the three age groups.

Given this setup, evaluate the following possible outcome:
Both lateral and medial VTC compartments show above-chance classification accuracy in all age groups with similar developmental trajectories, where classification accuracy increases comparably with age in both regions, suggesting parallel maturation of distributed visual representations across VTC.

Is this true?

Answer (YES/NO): YES